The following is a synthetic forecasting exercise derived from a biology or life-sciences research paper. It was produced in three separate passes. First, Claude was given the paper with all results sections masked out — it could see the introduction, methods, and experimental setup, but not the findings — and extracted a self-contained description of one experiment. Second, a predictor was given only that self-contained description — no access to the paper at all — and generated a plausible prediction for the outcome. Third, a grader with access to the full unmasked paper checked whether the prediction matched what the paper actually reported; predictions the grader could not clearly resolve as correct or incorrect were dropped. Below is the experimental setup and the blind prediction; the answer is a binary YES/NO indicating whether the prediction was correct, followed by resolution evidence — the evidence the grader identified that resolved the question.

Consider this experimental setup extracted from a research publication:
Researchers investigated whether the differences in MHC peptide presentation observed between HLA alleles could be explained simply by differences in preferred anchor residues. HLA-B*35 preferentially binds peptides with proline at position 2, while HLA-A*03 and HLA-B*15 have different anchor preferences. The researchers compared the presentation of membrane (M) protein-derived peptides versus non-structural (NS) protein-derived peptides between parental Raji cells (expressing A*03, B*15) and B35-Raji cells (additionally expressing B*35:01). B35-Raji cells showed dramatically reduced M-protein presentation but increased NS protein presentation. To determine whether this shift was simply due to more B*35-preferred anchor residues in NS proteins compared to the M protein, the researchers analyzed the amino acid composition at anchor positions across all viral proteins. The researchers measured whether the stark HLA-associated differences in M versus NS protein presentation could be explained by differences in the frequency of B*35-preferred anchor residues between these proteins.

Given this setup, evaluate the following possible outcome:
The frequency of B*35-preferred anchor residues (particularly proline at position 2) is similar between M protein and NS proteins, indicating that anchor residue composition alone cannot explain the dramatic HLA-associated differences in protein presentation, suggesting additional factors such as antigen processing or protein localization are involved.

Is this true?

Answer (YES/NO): YES